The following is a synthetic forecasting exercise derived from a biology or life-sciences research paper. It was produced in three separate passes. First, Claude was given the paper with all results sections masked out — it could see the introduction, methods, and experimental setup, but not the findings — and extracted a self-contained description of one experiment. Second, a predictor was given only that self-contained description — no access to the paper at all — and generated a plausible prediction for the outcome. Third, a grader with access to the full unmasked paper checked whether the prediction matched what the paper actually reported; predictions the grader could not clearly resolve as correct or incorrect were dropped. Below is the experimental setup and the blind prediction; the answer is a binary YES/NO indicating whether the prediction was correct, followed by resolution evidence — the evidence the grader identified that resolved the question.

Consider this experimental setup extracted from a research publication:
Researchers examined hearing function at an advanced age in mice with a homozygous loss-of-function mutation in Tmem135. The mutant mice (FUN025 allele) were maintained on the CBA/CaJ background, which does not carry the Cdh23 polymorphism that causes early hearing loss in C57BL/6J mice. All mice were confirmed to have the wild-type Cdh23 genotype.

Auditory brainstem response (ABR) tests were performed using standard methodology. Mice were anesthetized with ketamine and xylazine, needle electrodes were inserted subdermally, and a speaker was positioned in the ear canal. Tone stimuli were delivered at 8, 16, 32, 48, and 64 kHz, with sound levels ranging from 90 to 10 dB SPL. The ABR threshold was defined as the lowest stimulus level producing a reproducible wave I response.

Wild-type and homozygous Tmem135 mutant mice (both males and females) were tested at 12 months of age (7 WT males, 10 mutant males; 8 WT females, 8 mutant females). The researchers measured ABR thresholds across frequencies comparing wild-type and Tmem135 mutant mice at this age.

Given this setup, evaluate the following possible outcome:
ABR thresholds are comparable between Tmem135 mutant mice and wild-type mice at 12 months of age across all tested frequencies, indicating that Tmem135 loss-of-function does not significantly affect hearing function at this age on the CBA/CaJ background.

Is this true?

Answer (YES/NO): NO